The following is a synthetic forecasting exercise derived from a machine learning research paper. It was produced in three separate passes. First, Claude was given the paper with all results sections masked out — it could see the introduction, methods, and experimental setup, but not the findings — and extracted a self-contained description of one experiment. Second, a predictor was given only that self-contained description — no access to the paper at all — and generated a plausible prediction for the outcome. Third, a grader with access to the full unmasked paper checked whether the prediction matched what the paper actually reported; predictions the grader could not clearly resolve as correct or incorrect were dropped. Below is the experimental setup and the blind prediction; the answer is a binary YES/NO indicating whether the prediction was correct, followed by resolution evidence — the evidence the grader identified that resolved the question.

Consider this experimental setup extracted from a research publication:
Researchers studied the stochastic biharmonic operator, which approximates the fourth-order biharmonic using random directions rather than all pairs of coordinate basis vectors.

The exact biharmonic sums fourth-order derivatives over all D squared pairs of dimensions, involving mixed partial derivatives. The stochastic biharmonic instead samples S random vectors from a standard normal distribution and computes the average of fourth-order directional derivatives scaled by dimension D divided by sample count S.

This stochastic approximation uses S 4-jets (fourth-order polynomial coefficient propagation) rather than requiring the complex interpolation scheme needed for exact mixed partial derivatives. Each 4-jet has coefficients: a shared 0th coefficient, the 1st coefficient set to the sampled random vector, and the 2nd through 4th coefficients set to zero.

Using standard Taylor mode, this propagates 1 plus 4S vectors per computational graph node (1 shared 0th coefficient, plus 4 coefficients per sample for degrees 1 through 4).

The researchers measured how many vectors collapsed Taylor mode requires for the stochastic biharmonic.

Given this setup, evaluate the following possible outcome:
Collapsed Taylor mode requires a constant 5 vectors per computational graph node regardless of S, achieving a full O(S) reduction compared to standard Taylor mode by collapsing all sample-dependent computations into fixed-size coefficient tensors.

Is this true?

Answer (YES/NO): NO